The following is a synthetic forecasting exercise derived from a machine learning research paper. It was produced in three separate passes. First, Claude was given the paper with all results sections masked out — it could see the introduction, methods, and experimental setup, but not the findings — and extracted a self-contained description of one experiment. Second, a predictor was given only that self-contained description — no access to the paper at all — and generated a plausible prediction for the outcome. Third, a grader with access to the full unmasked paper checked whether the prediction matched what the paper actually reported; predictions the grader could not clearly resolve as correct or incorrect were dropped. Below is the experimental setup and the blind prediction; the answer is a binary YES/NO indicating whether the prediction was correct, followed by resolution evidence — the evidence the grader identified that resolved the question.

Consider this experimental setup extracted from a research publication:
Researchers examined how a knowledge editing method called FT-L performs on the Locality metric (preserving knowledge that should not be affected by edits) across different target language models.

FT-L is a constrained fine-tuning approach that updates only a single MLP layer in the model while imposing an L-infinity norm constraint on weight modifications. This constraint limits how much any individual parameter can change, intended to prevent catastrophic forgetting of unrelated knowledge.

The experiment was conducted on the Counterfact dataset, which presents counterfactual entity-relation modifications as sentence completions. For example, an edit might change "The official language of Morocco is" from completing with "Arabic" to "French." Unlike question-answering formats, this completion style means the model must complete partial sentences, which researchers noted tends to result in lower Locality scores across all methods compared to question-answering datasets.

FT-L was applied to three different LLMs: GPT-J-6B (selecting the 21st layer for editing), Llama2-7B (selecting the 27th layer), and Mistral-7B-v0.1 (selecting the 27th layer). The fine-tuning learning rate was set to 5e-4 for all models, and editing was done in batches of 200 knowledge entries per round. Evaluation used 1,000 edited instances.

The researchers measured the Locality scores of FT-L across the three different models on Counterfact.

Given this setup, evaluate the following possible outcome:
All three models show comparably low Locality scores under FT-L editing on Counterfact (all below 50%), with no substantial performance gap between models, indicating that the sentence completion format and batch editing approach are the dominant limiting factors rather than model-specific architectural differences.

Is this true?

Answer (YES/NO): NO